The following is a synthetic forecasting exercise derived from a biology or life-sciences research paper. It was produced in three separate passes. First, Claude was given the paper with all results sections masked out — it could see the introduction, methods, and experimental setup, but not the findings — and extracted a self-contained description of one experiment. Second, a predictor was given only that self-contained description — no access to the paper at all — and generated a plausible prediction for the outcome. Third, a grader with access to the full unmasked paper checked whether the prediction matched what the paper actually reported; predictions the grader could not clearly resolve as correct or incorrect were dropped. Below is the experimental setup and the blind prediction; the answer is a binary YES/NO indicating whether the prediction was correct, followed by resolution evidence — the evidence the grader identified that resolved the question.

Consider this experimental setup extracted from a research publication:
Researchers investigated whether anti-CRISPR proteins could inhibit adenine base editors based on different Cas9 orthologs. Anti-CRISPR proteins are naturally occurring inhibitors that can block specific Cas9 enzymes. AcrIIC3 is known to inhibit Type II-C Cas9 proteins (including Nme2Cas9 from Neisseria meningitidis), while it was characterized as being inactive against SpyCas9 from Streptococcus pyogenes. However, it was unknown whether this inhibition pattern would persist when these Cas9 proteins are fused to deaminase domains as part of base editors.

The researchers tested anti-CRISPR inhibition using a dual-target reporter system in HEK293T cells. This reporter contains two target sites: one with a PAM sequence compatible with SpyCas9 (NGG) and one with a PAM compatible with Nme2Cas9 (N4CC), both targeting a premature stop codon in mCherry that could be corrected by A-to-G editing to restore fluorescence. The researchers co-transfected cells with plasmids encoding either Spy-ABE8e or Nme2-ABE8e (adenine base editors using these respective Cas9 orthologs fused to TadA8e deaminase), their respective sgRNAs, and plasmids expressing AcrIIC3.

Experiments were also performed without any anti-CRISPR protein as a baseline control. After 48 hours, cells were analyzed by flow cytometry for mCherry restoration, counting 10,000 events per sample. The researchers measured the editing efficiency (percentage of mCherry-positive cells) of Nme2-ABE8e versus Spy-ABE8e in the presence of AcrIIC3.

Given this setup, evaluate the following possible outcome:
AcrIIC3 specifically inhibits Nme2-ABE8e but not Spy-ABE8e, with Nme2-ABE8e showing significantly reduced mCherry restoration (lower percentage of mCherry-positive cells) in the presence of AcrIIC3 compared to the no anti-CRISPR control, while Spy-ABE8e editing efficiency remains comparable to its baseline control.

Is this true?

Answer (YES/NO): YES